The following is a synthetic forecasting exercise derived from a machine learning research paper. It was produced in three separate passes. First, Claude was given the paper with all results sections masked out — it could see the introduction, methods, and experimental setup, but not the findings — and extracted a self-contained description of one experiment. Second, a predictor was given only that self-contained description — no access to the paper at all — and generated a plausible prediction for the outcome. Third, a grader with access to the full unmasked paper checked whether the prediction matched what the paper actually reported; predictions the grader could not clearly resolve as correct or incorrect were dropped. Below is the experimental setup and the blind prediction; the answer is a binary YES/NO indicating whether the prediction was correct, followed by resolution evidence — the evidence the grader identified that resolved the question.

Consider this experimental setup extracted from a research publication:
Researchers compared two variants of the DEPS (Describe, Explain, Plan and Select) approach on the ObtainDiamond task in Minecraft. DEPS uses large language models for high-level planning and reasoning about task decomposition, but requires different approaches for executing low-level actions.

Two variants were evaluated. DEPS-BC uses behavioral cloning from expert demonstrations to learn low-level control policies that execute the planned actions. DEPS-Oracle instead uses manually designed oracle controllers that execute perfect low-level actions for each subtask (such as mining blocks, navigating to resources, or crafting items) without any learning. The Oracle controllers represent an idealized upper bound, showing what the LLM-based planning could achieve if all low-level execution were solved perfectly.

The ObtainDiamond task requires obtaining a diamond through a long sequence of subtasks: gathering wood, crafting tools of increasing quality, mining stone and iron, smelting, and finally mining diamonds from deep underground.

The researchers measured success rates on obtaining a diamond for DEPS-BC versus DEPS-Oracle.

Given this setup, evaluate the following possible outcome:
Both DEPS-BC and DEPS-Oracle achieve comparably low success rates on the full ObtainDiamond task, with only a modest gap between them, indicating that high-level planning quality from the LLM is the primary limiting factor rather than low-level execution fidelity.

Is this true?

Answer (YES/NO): NO